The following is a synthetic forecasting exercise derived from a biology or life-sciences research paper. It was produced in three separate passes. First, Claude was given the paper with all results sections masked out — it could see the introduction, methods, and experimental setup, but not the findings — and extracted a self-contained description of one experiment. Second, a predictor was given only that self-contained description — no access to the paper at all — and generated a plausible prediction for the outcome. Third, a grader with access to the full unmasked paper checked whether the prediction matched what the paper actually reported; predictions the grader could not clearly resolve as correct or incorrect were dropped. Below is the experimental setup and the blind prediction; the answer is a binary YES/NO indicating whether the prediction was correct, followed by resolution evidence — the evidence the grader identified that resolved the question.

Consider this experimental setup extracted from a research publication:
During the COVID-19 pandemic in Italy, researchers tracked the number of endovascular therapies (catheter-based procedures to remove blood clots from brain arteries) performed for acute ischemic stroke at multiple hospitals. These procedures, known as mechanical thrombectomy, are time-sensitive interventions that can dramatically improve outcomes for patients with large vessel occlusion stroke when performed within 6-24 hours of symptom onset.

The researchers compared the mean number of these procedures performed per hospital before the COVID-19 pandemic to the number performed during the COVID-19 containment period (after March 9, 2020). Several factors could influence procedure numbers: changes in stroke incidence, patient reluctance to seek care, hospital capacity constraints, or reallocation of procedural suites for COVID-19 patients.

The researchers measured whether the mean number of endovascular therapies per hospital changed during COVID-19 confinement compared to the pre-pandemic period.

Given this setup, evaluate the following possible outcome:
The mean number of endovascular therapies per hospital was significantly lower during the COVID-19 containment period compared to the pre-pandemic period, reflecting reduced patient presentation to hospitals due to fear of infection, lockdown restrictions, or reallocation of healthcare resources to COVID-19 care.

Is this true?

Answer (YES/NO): YES